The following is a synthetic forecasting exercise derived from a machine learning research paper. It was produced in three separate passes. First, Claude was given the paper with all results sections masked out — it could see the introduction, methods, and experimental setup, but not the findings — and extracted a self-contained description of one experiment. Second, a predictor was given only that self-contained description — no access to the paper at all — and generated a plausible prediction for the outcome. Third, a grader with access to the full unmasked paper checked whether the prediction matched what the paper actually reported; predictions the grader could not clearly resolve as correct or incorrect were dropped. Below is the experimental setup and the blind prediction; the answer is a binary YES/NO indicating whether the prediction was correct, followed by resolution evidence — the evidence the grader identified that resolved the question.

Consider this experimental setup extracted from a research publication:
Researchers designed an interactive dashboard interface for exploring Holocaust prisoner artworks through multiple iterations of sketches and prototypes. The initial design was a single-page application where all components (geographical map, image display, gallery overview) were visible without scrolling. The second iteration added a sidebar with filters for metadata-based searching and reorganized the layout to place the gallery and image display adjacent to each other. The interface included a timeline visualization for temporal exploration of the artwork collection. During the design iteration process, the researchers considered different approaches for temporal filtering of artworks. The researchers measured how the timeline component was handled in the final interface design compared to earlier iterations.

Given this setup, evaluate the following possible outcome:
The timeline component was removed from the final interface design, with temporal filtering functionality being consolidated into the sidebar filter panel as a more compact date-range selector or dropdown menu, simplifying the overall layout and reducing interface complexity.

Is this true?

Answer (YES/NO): YES